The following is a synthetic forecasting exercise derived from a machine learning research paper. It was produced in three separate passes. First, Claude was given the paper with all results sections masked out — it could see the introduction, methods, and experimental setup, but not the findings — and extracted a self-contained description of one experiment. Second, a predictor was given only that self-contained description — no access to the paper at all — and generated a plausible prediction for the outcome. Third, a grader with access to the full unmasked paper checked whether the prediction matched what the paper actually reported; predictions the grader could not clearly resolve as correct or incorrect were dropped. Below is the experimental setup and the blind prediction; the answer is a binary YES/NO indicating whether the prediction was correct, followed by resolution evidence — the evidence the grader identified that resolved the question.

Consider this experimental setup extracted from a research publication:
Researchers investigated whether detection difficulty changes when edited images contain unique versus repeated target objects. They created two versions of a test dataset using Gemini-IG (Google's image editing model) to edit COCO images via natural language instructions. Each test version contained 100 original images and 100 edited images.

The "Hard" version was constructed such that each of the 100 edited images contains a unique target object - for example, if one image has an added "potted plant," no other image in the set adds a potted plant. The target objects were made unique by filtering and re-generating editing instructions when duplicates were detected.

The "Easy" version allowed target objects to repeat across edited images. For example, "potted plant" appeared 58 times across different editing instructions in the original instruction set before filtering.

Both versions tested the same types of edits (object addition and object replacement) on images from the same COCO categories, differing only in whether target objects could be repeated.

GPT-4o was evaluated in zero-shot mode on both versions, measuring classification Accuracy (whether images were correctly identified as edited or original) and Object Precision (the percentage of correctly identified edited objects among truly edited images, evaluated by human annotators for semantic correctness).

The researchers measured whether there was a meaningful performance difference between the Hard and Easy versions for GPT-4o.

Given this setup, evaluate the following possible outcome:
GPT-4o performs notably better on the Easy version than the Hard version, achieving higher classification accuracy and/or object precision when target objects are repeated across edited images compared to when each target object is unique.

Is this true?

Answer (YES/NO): NO